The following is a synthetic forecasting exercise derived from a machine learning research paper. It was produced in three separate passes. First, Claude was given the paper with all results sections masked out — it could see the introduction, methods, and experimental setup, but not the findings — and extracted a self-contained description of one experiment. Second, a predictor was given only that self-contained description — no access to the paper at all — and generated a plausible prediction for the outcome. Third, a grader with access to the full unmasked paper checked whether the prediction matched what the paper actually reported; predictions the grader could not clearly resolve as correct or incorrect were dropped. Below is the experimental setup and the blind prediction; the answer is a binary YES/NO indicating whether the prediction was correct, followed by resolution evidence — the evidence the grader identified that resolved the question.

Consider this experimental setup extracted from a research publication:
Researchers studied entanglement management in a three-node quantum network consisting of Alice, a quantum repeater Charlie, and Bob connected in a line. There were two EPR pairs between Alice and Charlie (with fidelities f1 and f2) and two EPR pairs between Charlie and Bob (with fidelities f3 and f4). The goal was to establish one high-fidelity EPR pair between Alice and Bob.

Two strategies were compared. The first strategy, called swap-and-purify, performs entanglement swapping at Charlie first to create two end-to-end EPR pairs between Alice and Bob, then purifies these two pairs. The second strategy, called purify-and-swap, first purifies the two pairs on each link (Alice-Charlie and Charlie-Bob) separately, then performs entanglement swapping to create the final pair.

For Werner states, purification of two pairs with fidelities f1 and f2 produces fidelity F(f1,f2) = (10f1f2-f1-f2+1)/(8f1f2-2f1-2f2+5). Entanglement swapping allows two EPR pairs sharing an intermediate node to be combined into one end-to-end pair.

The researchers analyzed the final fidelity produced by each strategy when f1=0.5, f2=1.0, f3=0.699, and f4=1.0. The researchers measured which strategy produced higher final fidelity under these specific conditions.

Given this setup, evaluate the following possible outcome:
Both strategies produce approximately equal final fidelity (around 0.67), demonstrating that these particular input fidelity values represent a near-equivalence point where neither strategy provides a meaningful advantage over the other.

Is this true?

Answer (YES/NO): NO